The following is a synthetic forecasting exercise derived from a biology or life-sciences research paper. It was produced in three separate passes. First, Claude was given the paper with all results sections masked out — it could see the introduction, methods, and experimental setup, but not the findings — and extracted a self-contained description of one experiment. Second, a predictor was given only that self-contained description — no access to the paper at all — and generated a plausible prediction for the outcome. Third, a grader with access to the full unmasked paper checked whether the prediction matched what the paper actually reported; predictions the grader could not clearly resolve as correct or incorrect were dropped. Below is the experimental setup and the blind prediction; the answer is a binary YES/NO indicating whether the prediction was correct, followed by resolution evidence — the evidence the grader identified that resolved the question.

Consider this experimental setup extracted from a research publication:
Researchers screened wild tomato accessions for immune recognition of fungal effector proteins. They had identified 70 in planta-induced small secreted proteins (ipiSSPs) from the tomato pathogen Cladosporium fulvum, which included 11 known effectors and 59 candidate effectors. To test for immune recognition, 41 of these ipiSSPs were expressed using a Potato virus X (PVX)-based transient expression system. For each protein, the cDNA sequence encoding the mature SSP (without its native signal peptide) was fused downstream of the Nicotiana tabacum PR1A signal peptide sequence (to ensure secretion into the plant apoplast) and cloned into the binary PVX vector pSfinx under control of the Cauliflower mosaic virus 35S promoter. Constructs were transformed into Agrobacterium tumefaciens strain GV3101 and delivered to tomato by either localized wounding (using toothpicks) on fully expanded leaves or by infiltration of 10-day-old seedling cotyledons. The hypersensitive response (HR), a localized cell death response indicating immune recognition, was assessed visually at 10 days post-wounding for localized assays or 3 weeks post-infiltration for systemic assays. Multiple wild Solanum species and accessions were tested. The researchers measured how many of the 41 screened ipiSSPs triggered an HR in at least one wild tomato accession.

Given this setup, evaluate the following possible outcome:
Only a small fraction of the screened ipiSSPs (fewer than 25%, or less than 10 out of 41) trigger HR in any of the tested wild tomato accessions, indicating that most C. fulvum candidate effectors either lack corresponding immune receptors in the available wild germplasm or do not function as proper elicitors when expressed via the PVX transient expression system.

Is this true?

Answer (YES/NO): YES